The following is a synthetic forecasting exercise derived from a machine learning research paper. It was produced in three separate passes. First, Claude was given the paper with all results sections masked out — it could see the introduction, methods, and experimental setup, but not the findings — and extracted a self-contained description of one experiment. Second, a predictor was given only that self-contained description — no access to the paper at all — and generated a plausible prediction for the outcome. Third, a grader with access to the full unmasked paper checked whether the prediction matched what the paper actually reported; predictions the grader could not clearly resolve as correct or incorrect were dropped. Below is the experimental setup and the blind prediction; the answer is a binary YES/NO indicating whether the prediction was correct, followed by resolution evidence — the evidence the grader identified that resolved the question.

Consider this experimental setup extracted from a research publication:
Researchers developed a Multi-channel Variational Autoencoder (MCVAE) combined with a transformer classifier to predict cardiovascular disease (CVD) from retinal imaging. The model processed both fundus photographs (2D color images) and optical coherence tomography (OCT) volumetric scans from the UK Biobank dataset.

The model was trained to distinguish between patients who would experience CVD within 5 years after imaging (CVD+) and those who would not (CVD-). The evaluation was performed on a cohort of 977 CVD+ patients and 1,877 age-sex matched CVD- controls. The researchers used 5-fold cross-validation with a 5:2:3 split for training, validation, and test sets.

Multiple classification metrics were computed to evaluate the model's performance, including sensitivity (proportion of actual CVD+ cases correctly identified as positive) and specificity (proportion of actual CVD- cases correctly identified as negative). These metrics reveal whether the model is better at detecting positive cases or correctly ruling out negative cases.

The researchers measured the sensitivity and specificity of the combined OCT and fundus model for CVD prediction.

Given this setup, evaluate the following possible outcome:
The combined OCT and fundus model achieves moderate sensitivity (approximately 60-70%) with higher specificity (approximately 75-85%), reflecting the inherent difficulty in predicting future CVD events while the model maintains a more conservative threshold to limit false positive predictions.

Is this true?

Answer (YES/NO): NO